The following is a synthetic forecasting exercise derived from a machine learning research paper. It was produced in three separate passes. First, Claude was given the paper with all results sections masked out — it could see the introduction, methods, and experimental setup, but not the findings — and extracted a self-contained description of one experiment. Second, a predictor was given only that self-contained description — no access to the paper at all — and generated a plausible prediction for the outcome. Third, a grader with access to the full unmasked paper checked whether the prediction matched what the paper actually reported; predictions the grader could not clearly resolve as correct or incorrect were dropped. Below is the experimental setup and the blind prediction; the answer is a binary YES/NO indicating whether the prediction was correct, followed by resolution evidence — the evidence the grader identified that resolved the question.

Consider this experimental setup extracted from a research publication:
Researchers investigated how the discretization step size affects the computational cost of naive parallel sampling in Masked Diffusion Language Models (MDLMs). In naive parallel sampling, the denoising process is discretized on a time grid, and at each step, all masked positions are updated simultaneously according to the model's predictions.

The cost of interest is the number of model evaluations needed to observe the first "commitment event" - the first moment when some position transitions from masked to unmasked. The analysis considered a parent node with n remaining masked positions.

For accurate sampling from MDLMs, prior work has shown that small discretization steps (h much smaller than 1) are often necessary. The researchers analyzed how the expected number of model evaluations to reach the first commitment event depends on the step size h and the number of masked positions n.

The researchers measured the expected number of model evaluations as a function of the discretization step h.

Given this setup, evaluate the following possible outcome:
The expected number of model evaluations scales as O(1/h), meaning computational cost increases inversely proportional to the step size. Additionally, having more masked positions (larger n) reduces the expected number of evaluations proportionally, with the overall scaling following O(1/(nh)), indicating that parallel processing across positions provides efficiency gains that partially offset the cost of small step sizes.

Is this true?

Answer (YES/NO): YES